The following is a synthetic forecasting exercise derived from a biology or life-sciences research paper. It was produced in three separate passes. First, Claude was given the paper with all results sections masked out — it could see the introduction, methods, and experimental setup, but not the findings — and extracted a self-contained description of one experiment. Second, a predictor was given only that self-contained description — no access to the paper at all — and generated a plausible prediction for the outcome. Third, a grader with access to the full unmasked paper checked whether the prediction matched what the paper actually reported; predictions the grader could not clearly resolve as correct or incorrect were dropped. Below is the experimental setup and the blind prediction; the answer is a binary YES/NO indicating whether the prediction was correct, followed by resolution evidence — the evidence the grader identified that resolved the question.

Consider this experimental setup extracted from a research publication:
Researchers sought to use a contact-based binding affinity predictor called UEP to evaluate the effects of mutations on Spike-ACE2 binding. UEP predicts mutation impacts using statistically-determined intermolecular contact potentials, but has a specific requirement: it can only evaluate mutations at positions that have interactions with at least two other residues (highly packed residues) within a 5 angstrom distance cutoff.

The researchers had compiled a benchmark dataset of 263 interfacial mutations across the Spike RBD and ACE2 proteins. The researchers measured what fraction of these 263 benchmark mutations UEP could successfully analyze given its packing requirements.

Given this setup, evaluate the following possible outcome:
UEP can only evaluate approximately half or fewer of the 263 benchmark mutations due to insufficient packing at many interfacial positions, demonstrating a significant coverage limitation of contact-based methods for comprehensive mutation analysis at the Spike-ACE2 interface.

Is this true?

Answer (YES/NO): YES